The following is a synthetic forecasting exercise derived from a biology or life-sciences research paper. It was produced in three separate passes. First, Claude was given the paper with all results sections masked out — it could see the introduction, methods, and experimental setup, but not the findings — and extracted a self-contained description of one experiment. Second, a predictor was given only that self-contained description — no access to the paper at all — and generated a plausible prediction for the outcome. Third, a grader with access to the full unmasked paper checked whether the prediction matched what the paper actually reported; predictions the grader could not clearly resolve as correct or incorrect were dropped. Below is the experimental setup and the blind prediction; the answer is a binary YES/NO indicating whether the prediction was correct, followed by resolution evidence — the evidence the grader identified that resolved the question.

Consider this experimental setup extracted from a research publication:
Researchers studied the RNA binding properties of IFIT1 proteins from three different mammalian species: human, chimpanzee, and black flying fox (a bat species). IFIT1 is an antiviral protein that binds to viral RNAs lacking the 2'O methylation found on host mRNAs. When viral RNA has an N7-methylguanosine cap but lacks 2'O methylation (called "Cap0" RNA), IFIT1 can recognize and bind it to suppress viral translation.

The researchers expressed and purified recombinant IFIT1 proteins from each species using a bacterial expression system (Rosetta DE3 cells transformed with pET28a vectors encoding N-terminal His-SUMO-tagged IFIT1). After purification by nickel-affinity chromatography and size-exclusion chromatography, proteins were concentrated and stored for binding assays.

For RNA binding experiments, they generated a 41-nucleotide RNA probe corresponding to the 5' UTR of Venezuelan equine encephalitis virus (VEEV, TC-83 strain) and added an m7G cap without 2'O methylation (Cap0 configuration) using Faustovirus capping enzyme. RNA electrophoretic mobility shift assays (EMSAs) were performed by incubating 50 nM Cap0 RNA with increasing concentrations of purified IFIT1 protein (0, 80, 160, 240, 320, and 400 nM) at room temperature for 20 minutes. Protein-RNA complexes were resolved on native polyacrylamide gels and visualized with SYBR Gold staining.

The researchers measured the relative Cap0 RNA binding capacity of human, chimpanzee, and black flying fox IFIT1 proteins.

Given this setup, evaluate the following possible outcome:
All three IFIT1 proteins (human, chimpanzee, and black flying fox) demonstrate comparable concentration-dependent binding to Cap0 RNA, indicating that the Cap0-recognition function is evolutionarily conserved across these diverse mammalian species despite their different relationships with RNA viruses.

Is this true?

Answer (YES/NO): NO